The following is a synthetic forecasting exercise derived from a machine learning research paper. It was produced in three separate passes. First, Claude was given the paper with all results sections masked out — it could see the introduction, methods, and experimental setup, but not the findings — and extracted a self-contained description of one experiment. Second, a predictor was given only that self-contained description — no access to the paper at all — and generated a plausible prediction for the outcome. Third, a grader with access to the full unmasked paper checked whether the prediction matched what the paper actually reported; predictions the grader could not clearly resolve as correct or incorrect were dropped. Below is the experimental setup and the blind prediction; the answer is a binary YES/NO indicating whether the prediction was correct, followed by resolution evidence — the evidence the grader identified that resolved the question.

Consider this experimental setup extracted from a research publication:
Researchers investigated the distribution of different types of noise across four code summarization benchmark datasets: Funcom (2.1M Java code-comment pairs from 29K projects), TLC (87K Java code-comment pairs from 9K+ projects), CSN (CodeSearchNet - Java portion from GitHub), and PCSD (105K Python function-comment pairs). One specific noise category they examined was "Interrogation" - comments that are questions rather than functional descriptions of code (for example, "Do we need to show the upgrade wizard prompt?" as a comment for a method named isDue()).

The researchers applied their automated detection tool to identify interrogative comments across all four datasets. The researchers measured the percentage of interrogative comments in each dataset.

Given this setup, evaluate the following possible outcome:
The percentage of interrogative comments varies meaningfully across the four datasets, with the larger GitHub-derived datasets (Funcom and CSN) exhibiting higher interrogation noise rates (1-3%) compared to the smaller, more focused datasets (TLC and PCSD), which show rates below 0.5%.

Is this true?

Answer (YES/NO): NO